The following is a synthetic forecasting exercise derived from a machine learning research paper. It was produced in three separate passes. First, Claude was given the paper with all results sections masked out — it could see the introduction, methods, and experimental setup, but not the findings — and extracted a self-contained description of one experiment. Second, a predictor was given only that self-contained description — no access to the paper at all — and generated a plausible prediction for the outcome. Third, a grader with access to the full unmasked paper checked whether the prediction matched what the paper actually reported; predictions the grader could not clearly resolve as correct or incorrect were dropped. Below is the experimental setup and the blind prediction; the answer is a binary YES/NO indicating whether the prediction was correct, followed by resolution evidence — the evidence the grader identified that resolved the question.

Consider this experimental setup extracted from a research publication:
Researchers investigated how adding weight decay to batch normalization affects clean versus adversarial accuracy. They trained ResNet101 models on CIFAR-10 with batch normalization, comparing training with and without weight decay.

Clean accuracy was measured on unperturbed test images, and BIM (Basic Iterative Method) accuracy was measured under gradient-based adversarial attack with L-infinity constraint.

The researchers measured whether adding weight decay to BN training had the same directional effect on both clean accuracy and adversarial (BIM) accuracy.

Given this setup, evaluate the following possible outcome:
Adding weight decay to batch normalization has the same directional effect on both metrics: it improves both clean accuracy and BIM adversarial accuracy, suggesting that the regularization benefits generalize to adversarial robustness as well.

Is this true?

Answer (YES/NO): NO